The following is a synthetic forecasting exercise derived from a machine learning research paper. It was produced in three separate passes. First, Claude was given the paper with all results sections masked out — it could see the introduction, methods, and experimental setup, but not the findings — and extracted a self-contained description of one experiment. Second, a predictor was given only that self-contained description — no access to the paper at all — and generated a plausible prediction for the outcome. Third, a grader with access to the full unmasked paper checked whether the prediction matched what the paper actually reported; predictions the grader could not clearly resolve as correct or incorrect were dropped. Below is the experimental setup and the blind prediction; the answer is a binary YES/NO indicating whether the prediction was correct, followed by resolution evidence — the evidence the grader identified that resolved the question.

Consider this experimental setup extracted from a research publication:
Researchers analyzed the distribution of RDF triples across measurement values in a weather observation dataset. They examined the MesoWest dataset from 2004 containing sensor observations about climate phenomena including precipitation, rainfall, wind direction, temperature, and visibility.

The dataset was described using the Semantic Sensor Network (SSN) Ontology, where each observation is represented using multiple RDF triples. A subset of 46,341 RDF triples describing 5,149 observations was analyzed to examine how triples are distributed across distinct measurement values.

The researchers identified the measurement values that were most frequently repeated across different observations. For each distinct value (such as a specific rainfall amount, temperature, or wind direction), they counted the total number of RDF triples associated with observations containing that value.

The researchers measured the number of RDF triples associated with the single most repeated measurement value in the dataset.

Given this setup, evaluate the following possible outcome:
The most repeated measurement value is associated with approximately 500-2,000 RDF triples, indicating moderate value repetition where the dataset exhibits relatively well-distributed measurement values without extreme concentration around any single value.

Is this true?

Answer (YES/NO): NO